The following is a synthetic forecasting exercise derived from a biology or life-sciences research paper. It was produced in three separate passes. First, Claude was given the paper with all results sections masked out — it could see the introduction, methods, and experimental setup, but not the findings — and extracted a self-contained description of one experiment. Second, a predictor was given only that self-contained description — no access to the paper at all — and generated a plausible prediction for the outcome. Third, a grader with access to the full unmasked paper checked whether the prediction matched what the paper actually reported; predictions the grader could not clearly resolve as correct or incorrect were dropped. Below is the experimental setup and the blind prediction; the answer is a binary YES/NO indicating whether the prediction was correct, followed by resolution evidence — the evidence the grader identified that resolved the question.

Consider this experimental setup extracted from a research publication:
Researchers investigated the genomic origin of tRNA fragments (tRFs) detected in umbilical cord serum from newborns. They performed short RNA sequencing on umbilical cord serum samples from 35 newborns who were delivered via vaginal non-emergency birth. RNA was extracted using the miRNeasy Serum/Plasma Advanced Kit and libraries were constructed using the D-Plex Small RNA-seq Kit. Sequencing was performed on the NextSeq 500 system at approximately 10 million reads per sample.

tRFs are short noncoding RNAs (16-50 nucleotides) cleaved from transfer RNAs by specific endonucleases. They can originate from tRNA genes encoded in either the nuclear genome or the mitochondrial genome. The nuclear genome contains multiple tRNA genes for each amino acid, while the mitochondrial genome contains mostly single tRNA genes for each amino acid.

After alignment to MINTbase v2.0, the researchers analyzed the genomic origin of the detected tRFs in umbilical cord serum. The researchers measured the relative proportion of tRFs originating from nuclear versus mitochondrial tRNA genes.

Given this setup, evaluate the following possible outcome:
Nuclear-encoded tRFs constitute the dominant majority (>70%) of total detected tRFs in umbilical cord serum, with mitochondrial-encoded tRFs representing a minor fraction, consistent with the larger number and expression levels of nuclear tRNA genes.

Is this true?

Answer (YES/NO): NO